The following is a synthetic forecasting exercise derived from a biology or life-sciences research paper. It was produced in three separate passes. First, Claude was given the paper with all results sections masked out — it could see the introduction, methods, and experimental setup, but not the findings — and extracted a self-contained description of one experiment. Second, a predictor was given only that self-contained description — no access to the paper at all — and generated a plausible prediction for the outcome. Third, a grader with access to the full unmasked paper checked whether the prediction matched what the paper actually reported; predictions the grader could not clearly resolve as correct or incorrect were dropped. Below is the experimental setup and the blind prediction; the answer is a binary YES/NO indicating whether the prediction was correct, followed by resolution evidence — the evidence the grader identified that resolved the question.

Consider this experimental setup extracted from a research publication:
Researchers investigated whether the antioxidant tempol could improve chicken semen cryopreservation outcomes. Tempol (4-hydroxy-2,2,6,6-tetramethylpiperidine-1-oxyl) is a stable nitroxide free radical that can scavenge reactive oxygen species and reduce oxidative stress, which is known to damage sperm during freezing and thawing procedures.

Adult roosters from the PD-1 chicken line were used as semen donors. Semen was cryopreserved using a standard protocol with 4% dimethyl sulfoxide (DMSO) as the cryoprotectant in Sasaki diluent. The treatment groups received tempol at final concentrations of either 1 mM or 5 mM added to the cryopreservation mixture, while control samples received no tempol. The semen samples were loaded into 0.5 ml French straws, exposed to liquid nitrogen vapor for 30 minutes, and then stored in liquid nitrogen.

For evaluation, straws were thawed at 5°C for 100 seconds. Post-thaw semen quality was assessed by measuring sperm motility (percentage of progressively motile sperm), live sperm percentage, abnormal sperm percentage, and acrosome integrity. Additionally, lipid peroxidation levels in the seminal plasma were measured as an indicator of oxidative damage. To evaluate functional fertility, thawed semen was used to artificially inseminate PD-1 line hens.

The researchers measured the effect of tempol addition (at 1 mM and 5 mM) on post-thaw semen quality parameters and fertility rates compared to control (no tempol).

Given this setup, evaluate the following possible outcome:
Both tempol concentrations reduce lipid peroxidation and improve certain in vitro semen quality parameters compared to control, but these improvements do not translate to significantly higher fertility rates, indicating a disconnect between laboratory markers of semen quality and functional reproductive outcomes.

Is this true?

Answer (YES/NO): NO